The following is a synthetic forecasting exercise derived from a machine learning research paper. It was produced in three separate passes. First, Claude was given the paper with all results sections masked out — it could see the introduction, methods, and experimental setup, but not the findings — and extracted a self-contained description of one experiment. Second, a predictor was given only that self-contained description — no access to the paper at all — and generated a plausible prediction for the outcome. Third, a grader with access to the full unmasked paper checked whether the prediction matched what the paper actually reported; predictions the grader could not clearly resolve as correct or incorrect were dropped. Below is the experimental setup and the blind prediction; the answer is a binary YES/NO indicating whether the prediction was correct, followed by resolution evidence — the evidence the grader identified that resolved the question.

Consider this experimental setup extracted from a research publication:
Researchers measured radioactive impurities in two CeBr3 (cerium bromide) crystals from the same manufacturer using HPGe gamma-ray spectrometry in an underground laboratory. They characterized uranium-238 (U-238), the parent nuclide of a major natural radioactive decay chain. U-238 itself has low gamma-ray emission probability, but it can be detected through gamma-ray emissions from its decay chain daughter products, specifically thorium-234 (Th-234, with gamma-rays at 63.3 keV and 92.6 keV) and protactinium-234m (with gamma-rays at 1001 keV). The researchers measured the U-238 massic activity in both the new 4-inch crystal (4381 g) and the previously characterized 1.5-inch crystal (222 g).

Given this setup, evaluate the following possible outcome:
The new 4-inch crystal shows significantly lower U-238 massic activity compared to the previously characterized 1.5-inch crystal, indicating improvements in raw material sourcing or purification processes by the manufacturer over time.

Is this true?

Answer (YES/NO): NO